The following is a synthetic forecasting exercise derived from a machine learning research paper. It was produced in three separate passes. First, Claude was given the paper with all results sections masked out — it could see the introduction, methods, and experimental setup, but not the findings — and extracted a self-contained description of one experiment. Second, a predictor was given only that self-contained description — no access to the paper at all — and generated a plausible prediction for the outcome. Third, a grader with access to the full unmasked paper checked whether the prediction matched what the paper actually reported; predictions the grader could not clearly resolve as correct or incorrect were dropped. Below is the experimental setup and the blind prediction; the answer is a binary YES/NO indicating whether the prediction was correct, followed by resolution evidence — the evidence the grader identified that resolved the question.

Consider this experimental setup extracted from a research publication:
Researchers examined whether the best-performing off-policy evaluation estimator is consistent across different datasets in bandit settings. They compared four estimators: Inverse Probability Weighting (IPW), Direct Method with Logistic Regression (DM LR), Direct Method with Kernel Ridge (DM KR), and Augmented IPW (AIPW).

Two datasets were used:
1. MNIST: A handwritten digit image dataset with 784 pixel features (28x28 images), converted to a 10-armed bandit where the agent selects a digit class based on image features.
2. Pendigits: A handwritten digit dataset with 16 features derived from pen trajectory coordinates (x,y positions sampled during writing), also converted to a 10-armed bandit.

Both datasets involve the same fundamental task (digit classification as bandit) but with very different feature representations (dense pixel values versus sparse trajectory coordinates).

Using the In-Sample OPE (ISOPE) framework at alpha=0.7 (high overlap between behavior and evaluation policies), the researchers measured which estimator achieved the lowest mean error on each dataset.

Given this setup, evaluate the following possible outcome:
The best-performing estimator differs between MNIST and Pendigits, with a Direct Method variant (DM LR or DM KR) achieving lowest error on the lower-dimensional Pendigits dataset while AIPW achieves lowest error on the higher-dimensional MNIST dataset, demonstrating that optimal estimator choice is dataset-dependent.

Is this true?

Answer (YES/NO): NO